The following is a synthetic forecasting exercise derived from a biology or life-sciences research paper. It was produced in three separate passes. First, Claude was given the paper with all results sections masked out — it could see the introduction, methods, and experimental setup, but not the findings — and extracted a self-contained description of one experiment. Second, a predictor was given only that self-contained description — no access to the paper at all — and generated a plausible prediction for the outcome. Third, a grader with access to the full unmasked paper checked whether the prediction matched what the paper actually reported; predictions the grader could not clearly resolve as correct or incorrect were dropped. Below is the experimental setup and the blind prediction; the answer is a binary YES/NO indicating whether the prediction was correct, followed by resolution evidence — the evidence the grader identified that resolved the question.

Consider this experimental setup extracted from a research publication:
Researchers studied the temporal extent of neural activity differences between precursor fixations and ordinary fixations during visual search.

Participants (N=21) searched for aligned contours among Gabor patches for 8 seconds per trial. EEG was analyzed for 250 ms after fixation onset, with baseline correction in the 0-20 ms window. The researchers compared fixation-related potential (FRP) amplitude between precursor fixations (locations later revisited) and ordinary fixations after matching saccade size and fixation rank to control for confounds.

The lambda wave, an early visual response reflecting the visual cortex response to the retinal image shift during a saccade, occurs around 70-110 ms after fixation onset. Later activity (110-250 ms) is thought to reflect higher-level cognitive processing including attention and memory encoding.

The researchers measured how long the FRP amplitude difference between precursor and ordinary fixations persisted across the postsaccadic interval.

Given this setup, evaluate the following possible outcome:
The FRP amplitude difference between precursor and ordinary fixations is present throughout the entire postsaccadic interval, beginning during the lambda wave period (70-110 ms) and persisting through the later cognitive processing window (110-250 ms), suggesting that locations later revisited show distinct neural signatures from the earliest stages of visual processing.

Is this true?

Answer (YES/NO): YES